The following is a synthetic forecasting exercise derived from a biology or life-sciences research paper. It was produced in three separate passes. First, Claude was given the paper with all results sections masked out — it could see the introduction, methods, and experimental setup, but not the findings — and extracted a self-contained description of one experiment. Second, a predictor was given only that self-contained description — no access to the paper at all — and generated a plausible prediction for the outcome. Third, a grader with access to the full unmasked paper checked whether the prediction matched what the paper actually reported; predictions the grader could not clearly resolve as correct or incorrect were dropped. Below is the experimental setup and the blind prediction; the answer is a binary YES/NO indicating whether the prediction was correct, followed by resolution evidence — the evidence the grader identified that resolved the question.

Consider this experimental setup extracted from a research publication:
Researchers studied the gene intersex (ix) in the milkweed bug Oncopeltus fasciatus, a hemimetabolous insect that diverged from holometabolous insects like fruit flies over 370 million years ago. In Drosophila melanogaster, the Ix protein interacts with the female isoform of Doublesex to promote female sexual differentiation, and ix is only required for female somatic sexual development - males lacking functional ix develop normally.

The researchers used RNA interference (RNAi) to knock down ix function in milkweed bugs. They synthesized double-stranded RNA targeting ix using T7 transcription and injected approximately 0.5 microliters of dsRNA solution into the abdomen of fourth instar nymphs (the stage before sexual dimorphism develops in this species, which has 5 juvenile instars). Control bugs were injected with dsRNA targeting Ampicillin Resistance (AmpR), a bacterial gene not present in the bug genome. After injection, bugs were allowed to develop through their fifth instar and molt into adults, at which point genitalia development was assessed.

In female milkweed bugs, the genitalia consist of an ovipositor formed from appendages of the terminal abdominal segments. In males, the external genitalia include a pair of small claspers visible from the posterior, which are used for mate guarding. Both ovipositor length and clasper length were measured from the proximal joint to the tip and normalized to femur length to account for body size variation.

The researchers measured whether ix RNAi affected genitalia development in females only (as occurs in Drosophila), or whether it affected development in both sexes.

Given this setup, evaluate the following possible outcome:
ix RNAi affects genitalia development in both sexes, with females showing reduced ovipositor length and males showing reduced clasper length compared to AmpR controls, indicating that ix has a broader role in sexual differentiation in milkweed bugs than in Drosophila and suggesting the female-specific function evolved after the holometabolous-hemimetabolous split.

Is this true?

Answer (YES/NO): YES